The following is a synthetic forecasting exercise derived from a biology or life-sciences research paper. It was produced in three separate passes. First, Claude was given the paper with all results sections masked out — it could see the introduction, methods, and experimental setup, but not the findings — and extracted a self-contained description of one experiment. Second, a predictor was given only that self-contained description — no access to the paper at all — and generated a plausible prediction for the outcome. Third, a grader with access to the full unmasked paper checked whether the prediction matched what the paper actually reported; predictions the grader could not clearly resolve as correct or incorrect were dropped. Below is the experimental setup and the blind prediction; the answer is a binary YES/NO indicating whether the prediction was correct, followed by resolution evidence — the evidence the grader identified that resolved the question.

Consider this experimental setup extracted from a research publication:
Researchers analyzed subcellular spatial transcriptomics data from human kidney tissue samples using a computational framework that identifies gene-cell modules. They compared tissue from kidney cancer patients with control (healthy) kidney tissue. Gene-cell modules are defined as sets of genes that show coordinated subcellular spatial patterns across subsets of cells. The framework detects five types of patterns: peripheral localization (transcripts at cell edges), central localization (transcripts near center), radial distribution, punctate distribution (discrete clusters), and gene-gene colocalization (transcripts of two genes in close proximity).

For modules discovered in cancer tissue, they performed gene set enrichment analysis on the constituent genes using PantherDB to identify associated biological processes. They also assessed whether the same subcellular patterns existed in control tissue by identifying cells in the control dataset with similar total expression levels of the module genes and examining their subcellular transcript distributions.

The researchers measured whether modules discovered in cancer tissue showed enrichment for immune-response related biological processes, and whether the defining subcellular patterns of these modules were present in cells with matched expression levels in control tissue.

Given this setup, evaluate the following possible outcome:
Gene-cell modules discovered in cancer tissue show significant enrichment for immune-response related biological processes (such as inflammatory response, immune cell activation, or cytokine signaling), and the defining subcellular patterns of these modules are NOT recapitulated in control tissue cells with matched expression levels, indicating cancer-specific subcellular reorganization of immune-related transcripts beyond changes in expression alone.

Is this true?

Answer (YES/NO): YES